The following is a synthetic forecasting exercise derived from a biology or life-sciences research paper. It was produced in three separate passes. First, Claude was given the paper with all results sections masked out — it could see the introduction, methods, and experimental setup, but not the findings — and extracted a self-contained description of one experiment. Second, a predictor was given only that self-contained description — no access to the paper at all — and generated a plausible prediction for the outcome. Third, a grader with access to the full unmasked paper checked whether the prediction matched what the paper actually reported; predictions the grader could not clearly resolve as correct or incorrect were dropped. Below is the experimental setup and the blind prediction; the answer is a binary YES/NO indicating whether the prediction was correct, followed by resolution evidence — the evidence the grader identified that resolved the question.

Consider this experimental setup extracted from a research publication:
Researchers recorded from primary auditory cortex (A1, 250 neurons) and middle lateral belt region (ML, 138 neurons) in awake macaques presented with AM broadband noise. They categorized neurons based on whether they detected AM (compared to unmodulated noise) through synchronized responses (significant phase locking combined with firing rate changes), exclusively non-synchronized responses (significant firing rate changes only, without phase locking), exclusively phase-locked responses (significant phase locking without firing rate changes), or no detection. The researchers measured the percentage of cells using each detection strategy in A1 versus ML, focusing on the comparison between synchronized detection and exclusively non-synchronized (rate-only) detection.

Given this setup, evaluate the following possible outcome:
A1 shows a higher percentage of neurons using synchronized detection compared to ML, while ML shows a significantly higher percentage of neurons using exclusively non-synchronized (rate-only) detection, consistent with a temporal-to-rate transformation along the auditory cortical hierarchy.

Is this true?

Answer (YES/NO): YES